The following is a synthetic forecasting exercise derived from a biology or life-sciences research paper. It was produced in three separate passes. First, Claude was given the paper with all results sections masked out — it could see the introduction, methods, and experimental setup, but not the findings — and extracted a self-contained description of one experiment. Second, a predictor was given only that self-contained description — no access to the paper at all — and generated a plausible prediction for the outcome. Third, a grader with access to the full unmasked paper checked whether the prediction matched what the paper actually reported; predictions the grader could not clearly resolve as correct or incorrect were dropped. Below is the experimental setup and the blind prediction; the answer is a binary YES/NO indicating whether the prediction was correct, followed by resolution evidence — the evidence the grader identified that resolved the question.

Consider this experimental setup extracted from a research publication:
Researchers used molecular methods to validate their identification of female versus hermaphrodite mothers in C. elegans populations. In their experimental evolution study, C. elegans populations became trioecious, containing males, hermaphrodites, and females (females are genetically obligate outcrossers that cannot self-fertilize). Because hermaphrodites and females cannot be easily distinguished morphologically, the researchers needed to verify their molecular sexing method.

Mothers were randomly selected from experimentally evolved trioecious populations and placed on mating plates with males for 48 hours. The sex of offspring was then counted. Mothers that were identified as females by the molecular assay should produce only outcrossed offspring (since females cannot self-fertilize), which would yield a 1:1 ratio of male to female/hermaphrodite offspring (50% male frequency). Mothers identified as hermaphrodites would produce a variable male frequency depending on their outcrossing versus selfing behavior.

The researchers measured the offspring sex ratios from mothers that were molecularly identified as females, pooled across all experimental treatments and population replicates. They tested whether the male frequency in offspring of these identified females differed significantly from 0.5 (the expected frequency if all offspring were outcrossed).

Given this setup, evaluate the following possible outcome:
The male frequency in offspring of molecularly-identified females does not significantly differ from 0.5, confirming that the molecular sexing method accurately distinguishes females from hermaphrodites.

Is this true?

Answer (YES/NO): YES